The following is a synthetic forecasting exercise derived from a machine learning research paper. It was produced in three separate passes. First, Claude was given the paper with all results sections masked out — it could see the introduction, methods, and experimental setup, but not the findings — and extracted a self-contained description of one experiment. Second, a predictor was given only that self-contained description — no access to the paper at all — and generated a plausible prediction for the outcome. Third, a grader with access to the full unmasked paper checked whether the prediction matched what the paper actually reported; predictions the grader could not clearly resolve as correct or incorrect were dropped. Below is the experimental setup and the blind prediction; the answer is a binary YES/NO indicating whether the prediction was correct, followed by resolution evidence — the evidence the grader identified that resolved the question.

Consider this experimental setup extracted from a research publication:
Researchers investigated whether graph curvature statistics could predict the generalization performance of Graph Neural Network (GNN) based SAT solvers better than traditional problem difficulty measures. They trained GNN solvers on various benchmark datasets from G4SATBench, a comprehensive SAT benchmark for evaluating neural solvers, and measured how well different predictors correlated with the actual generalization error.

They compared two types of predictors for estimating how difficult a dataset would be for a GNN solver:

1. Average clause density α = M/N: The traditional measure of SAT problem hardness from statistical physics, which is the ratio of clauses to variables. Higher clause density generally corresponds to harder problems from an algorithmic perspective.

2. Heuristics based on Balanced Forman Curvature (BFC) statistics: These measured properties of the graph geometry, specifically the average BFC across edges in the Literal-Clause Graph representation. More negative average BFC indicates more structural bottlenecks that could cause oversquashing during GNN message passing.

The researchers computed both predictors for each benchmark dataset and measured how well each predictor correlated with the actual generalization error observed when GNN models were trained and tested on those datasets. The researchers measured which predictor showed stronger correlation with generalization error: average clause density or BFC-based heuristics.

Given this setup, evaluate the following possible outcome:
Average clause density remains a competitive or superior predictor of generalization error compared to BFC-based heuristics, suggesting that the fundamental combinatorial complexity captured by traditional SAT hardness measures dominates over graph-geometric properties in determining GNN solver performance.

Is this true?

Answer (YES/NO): NO